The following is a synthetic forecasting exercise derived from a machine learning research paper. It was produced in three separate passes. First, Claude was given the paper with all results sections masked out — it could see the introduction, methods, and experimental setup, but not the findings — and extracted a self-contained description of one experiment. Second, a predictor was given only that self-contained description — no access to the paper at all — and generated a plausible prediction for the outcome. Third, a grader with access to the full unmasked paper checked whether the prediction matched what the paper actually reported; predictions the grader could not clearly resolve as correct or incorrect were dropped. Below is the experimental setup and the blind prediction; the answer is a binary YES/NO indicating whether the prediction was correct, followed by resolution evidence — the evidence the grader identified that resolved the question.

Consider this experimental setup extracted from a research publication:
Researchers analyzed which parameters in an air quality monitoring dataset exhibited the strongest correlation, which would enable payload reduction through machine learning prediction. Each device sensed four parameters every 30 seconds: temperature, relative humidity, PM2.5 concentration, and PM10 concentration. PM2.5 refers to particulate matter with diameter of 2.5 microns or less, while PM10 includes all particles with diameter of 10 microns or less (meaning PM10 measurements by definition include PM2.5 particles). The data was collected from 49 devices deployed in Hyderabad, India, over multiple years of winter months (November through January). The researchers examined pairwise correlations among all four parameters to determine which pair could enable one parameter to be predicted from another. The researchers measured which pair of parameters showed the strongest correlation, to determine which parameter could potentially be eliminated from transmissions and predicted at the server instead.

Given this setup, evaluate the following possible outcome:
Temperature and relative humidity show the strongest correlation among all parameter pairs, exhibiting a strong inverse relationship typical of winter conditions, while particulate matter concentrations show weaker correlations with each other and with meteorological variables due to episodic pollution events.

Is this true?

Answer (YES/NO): NO